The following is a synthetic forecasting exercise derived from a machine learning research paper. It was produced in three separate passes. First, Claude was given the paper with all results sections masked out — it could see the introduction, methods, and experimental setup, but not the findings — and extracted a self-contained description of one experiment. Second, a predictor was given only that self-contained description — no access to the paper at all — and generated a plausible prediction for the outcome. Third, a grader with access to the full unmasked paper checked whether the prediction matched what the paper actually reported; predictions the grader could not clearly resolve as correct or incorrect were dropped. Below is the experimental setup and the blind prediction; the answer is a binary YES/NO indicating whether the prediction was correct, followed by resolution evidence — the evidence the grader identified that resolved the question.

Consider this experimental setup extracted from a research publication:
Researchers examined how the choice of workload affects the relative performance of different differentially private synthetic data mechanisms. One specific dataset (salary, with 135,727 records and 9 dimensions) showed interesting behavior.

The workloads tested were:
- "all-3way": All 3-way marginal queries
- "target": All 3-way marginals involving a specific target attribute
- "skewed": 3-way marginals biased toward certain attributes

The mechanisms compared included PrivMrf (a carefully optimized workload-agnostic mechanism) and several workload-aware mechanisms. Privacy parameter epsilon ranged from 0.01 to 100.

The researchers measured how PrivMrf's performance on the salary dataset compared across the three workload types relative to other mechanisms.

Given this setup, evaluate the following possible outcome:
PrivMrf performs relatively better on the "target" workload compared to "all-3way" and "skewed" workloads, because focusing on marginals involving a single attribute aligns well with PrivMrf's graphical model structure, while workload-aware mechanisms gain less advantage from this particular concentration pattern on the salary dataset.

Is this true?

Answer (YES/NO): NO